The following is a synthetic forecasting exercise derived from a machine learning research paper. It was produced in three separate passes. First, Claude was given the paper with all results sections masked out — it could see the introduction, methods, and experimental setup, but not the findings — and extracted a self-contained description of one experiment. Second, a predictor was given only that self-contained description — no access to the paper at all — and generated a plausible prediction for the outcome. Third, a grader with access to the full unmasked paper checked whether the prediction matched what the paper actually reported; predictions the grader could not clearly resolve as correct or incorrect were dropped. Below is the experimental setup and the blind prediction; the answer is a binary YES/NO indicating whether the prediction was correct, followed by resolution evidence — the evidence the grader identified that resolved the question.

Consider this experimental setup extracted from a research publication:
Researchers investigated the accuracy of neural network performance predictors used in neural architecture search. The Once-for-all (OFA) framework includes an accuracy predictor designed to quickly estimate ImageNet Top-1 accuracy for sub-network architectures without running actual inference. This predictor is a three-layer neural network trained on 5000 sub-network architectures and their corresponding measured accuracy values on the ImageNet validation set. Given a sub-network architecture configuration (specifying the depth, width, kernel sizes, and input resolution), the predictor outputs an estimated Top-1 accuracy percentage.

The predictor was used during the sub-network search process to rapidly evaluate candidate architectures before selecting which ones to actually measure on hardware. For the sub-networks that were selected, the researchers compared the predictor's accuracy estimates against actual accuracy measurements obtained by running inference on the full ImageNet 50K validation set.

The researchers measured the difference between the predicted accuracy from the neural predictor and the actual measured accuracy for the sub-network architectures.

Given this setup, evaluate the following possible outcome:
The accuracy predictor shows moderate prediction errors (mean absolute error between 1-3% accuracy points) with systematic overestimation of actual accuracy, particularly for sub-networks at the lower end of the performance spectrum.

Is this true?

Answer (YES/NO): NO